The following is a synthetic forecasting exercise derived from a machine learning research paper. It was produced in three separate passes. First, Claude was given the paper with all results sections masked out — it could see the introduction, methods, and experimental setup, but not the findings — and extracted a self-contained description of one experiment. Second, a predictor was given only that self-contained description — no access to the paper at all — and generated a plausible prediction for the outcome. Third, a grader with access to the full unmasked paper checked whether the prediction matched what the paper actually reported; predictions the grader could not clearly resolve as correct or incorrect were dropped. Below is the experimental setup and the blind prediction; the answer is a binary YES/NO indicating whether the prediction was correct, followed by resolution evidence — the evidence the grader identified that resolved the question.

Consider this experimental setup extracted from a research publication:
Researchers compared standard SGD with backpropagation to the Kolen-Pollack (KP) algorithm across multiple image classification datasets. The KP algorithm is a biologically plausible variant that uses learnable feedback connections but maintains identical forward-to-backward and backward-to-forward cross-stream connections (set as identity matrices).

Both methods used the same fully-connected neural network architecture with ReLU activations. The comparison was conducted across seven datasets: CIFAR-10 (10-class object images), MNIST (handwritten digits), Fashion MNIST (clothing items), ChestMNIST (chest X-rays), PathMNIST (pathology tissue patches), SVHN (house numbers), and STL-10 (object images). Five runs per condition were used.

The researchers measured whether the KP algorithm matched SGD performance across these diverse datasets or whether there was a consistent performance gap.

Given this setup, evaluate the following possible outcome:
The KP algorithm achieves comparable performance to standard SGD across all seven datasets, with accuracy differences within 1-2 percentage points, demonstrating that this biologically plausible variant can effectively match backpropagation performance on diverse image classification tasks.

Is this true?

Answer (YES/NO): NO